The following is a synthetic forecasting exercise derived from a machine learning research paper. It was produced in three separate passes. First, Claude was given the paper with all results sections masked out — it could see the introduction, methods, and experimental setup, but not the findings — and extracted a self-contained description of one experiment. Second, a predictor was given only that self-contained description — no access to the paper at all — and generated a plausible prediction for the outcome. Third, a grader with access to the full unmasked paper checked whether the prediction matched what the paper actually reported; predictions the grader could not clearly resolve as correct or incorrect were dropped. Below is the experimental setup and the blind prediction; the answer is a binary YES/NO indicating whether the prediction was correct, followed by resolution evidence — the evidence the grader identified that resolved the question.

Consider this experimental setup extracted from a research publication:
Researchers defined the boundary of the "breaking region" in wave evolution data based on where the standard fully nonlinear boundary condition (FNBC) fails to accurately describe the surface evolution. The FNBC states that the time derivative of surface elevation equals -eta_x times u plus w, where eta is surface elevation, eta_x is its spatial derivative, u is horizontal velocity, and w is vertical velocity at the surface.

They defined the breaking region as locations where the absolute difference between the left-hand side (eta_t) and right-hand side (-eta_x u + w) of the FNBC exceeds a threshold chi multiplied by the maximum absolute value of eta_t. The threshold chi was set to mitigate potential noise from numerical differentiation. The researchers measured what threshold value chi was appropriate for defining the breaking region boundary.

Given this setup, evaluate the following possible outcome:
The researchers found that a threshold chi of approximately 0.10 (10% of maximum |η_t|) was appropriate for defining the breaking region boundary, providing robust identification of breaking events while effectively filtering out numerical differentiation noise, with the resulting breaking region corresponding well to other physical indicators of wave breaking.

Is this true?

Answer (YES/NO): NO